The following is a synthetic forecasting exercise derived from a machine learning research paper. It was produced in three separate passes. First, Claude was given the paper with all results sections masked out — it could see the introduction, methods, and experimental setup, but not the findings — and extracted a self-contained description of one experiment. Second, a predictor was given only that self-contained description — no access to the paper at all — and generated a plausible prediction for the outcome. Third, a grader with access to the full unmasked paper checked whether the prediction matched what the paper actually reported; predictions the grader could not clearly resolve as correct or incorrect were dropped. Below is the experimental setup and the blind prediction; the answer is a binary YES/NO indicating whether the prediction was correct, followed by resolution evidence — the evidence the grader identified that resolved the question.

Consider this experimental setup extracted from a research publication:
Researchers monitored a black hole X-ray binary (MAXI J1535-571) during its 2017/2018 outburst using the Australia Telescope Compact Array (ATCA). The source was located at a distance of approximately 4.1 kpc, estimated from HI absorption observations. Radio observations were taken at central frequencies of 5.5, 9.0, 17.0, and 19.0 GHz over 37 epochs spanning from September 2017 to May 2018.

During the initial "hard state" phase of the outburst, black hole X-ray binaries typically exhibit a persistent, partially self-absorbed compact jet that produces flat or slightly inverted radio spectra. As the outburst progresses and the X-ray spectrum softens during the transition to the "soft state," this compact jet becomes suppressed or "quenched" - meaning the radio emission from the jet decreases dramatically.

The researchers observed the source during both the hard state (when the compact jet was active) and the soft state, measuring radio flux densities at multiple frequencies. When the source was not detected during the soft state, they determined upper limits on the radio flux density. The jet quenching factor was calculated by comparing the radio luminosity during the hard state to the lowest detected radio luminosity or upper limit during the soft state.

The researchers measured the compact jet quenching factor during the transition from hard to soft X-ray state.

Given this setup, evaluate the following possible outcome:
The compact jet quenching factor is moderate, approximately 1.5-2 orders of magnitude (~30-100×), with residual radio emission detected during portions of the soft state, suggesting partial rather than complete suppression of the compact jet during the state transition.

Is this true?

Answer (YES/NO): NO